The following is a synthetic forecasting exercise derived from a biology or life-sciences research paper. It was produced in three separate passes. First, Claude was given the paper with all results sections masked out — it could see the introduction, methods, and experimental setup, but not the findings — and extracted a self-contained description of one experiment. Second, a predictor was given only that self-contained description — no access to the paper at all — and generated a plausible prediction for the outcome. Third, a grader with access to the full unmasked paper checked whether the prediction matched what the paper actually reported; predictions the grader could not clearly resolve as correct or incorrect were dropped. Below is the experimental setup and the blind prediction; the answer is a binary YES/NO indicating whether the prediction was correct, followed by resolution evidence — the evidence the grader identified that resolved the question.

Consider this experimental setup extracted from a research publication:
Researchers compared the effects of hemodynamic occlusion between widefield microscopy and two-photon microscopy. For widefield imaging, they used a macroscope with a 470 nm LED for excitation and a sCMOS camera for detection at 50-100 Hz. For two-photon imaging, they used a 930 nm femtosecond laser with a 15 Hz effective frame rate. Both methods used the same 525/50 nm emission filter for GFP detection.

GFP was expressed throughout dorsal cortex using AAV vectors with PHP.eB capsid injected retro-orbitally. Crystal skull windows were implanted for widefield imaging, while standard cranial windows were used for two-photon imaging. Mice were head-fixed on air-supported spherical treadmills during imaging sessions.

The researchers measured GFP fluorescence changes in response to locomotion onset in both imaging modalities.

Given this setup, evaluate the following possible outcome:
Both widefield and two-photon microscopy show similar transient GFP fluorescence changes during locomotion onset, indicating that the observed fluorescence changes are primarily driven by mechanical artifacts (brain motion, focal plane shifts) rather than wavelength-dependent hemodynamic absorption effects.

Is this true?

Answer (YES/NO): NO